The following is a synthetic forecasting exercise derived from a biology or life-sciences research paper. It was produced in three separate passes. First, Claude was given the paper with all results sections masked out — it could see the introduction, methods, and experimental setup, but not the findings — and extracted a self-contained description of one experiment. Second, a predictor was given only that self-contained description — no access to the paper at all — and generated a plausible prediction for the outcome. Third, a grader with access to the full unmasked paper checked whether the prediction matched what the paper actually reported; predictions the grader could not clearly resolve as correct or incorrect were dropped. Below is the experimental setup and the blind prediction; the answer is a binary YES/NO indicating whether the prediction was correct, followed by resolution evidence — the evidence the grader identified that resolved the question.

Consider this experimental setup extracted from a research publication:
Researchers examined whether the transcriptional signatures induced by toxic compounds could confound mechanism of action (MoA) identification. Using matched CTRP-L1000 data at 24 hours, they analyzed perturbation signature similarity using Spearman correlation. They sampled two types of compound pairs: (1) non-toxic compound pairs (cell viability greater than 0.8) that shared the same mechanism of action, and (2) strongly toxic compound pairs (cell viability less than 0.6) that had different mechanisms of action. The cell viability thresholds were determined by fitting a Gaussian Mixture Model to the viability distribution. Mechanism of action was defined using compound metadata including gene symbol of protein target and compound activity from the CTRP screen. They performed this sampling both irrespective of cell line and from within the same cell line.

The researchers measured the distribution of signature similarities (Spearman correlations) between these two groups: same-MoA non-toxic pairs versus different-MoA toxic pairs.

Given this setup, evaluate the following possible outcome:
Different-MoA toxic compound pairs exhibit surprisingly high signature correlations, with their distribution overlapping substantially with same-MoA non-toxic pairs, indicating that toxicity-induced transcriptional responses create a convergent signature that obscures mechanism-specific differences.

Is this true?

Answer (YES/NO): YES